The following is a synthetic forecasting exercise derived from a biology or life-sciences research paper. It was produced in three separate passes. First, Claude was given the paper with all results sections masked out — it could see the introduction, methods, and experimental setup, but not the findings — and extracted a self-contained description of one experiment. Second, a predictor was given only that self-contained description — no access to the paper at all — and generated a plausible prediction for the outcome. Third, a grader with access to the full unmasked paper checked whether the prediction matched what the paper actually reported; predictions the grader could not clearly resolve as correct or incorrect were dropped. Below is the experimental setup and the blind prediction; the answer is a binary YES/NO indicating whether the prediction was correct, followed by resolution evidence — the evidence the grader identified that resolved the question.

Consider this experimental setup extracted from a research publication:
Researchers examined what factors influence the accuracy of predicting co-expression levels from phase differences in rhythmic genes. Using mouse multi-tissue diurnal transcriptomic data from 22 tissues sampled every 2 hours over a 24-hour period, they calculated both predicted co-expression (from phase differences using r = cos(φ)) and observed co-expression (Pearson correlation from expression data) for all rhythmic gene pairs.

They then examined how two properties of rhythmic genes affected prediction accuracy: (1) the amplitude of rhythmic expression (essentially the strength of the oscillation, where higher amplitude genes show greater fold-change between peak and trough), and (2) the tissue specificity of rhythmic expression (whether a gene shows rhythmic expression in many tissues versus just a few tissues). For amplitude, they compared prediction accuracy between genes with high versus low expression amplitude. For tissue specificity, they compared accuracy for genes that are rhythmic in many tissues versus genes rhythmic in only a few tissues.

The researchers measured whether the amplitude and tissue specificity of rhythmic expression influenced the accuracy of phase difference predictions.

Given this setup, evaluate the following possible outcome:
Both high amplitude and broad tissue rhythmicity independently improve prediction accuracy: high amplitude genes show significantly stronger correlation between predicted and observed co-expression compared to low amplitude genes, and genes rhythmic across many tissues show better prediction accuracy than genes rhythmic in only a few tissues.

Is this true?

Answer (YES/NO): YES